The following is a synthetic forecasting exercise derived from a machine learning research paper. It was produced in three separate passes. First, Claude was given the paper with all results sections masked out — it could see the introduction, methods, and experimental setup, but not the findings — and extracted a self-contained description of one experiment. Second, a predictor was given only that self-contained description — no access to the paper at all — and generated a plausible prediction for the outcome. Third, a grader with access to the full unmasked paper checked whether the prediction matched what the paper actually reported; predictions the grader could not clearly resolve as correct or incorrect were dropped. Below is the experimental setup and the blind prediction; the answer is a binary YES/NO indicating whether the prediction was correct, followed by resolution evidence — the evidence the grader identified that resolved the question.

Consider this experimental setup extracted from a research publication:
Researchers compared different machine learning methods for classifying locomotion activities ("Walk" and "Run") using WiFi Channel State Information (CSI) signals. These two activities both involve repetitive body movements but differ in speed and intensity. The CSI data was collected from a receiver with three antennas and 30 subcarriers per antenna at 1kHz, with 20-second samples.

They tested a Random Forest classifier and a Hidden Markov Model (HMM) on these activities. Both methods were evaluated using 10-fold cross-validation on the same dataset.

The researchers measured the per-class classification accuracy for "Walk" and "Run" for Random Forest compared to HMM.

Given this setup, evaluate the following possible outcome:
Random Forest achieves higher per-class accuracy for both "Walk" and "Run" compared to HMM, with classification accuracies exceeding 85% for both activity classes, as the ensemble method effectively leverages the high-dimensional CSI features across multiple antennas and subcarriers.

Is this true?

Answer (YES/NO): NO